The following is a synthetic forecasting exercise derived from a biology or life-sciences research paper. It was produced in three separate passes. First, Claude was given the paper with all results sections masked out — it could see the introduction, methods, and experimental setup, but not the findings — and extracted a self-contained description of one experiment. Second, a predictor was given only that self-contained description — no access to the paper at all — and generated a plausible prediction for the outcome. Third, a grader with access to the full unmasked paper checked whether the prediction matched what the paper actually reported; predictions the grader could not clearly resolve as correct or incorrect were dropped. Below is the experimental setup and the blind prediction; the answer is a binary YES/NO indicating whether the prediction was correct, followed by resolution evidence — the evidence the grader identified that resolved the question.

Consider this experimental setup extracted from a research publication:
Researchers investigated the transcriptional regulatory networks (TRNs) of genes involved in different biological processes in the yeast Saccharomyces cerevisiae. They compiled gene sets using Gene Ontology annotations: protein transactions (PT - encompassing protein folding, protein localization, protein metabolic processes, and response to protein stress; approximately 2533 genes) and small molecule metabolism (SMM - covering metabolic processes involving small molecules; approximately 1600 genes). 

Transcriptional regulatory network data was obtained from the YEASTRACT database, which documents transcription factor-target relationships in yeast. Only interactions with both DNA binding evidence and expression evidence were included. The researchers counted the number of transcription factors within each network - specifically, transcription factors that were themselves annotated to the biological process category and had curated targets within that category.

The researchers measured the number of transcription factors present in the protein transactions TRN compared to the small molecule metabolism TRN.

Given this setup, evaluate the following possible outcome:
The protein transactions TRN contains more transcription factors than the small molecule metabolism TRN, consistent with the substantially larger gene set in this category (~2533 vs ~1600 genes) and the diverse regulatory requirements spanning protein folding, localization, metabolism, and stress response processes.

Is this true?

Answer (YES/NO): NO